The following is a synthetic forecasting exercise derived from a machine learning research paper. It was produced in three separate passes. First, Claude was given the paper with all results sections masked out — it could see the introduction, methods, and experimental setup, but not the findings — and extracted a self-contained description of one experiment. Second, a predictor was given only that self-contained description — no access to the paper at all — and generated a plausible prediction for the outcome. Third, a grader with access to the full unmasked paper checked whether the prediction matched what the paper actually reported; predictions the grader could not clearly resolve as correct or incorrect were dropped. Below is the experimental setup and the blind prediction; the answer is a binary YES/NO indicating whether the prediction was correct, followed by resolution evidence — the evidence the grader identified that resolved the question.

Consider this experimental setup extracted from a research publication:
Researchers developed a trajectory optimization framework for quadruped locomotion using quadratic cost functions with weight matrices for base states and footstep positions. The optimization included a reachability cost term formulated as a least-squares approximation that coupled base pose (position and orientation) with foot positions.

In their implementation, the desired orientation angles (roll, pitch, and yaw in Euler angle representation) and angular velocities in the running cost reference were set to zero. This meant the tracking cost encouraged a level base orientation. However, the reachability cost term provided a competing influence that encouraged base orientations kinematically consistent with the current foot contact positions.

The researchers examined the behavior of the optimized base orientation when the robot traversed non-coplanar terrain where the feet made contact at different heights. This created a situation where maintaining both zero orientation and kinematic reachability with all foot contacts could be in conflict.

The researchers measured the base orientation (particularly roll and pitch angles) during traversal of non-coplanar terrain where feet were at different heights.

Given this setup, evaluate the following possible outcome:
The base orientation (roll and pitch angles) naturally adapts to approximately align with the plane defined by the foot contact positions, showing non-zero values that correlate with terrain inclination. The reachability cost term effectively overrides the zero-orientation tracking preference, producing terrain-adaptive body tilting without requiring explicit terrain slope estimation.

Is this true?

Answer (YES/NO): YES